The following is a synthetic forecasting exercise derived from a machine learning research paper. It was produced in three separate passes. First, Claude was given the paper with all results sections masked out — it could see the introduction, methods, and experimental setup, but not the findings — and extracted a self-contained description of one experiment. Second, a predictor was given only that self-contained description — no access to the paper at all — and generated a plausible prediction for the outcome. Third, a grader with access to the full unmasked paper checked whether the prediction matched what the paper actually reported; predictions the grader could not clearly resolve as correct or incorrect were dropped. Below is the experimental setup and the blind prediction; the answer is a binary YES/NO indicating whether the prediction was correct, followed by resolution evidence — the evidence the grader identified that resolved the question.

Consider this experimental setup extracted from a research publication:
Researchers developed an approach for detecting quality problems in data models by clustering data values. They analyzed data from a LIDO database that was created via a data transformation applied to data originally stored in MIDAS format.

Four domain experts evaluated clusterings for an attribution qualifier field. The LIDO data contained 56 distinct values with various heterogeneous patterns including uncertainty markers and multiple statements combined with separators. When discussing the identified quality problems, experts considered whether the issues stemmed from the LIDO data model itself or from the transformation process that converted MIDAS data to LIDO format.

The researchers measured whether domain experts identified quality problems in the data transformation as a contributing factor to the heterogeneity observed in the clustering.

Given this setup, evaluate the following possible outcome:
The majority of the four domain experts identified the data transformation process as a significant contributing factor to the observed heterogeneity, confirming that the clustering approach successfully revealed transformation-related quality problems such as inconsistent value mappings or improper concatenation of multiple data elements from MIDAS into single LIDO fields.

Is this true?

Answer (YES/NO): NO